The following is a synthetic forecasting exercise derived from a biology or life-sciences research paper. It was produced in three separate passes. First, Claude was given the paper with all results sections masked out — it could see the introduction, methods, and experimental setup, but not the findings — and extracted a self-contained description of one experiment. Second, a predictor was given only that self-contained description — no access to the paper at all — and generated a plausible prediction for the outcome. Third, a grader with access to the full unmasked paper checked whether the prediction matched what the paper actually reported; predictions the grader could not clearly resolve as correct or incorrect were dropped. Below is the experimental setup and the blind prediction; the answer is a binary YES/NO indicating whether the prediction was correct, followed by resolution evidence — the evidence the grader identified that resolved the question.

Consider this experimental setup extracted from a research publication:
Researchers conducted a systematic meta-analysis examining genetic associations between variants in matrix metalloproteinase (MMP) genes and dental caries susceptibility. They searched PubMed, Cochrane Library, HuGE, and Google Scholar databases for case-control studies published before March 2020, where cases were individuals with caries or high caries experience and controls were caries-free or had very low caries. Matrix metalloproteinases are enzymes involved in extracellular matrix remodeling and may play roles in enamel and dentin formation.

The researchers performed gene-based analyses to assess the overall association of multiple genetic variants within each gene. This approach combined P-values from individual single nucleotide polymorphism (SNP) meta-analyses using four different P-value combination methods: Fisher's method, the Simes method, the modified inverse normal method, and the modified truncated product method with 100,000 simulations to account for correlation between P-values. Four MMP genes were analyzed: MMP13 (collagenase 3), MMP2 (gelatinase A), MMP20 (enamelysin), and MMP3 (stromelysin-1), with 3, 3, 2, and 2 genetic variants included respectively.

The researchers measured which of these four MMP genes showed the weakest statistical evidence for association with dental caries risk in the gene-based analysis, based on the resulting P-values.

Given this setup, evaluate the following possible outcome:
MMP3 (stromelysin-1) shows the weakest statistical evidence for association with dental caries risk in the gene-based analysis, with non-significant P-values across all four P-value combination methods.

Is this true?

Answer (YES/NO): NO